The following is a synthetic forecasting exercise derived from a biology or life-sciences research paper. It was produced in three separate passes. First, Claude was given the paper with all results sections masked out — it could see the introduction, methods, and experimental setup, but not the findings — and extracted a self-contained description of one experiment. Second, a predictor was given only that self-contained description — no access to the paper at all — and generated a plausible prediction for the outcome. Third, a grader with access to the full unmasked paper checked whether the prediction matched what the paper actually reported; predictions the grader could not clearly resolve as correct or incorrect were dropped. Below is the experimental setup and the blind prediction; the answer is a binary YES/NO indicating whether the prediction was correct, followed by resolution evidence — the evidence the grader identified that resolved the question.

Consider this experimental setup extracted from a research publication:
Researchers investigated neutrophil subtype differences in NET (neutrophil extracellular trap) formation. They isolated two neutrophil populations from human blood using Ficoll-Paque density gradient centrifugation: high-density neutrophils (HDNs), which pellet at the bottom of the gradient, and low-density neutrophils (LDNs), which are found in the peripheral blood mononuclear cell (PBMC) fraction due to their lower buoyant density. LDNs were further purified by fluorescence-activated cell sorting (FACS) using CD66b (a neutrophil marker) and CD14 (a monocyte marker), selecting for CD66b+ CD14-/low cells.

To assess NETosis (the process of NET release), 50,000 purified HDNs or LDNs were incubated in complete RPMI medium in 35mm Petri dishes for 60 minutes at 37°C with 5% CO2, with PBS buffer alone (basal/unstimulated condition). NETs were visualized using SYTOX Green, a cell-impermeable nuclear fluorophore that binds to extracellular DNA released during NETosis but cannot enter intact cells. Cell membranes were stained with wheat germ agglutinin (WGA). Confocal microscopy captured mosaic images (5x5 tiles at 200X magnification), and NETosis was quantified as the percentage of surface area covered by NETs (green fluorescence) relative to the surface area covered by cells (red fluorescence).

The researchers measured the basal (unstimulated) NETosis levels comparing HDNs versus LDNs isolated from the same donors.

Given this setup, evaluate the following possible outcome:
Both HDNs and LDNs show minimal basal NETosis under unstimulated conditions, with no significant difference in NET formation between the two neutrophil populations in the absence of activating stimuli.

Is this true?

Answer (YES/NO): NO